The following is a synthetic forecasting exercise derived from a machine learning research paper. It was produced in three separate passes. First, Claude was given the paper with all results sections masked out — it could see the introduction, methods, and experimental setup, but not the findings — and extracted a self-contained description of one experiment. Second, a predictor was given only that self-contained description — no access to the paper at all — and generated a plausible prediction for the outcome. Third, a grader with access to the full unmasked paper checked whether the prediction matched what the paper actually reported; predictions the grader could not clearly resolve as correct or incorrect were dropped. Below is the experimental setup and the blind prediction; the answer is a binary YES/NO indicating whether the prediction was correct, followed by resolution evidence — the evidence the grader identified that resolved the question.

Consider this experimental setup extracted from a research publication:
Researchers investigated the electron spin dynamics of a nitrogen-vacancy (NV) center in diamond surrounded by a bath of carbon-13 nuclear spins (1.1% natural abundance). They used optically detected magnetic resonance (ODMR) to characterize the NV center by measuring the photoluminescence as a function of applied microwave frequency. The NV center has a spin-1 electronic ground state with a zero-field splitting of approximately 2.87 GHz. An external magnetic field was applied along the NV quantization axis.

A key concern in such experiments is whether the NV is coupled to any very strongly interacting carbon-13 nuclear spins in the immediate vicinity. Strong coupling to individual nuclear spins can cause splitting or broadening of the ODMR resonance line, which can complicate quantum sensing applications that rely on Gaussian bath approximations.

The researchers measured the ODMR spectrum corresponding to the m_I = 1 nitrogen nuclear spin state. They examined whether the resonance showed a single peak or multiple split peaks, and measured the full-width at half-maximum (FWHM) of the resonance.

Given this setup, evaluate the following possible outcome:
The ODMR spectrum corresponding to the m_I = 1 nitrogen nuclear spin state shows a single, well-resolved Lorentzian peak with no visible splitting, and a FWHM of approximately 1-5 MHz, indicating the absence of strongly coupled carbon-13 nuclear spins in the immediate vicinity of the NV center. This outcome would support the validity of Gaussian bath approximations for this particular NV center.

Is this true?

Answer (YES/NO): NO